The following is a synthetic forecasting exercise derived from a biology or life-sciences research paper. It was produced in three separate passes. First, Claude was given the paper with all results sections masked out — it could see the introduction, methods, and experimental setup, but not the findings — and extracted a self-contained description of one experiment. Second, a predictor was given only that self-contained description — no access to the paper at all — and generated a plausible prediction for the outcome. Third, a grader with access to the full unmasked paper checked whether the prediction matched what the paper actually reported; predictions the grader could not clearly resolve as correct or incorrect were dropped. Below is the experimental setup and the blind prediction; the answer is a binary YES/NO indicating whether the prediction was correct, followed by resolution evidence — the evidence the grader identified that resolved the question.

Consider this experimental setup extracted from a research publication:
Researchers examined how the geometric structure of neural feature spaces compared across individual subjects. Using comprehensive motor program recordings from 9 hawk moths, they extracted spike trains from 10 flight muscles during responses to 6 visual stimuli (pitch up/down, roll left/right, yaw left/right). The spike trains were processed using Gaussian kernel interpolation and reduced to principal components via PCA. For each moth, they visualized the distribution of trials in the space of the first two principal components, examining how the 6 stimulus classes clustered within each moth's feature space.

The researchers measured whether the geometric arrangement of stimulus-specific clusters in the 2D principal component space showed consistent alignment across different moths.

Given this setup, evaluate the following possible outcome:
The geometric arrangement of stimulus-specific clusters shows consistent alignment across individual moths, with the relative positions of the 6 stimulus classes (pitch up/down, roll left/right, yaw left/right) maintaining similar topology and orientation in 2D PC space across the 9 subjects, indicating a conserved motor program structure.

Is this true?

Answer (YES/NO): NO